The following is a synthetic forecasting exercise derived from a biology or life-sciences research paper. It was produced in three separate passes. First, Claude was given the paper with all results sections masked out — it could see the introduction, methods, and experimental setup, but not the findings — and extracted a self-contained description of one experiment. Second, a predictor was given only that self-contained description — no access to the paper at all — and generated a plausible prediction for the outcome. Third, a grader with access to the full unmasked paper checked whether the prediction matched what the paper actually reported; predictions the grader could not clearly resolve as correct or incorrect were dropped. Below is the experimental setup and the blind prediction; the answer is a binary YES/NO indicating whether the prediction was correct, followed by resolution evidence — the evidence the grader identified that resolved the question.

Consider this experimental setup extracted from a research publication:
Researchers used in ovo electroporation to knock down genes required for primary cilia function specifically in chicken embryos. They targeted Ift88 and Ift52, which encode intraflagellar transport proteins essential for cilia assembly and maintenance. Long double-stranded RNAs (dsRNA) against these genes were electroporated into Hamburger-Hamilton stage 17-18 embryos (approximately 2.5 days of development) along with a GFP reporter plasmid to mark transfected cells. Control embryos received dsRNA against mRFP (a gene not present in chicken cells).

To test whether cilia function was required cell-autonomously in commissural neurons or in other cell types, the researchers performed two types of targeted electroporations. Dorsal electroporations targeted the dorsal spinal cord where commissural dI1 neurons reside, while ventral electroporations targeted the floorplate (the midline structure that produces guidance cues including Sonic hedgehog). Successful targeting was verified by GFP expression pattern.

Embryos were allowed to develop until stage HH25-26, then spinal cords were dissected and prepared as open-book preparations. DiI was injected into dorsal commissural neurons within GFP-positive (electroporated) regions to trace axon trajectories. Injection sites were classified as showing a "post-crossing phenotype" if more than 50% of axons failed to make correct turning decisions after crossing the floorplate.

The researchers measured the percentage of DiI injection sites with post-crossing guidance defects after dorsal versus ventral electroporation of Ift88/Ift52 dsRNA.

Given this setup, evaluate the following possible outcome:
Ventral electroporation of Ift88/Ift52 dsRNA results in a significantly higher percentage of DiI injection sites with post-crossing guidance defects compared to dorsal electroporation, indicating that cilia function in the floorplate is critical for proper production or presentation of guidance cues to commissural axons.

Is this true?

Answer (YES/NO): NO